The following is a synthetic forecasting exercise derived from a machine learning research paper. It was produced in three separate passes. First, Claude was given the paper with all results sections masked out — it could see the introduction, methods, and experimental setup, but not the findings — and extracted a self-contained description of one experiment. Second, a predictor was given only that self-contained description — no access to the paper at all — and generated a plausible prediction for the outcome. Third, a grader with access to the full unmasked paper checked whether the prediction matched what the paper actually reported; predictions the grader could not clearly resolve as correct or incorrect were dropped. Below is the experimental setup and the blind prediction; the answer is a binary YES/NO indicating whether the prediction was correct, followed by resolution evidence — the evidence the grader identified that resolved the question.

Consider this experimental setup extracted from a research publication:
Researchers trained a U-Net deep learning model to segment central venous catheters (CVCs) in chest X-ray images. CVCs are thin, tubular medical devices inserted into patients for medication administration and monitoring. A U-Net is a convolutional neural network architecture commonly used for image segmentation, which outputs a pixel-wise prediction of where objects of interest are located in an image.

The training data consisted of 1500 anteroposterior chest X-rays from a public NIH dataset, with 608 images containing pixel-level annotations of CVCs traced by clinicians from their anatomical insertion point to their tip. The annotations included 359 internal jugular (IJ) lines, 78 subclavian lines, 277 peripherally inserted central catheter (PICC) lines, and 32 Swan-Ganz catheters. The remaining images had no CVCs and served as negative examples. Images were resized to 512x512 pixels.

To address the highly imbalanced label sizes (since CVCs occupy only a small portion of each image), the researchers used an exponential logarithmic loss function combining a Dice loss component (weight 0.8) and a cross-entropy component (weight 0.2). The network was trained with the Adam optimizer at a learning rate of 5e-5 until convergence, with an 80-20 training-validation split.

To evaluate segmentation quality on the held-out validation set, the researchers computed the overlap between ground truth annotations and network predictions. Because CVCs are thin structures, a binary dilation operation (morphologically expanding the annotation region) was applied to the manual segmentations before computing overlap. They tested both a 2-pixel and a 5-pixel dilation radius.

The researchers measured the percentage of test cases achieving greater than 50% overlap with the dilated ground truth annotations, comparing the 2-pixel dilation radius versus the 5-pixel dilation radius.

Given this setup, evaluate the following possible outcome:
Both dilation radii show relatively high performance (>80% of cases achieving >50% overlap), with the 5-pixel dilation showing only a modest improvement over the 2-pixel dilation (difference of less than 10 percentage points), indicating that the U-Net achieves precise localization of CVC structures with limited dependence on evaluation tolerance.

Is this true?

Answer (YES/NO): NO